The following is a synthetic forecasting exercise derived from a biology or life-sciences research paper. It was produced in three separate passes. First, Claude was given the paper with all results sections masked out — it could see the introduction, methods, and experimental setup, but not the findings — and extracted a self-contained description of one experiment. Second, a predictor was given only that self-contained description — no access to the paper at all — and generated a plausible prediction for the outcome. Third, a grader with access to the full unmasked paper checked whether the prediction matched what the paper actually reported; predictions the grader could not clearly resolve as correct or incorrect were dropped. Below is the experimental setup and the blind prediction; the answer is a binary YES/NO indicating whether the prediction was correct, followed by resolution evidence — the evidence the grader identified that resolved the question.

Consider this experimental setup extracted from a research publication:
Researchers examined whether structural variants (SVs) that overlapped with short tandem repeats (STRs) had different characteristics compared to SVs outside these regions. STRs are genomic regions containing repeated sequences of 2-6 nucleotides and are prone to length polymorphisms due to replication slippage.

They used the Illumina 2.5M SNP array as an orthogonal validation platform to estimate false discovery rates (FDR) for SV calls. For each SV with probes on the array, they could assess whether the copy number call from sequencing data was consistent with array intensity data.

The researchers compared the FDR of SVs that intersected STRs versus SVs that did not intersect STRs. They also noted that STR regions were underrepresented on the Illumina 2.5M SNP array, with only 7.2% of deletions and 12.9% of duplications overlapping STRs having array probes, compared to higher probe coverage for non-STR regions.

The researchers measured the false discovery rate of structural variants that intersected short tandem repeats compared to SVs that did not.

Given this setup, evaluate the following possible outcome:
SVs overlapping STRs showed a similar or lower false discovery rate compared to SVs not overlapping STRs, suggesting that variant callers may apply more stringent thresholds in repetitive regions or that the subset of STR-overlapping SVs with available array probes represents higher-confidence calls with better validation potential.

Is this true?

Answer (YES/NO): NO